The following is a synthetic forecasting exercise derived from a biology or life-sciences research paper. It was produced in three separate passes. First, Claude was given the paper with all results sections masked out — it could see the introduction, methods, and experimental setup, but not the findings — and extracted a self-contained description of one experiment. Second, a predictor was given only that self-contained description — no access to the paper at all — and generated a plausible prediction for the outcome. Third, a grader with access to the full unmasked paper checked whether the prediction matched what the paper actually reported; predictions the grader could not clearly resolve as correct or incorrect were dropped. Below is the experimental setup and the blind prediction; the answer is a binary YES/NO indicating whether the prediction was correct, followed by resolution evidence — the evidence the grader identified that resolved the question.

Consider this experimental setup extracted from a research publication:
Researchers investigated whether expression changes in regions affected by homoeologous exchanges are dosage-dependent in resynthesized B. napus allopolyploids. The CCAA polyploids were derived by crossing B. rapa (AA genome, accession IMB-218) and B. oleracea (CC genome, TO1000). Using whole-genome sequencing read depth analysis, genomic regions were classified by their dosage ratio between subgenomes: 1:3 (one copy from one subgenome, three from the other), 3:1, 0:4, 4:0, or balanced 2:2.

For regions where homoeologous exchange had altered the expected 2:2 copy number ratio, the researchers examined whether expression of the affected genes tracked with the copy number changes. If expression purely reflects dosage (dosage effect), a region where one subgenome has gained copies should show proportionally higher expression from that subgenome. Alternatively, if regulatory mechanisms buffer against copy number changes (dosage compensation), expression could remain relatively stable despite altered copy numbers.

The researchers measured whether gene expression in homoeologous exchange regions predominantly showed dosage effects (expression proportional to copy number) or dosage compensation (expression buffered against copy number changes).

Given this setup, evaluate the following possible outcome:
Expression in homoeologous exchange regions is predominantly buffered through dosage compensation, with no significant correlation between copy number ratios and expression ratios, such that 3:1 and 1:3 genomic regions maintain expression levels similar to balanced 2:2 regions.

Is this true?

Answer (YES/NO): NO